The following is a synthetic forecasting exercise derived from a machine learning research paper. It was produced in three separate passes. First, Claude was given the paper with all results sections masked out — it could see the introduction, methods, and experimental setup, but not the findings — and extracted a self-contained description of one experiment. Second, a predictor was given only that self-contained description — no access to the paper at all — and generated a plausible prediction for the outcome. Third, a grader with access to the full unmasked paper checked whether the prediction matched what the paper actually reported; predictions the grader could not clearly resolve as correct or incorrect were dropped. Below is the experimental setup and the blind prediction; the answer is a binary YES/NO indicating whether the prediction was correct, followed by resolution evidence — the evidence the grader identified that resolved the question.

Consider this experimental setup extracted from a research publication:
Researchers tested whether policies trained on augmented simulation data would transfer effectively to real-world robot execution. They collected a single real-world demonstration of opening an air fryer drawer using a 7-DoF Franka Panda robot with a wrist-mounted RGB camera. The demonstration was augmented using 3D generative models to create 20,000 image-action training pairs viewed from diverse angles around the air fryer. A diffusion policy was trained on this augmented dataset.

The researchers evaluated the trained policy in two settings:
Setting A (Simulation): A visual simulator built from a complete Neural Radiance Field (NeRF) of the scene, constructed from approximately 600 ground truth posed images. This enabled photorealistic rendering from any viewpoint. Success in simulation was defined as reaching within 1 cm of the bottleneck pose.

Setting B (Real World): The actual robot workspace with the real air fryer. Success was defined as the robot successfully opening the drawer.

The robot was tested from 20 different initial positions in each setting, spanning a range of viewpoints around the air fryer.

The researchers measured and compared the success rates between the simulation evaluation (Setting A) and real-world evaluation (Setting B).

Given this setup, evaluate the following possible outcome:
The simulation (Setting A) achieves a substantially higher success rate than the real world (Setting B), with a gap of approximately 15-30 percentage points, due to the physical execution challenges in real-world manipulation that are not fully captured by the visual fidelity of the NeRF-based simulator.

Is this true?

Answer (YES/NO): NO